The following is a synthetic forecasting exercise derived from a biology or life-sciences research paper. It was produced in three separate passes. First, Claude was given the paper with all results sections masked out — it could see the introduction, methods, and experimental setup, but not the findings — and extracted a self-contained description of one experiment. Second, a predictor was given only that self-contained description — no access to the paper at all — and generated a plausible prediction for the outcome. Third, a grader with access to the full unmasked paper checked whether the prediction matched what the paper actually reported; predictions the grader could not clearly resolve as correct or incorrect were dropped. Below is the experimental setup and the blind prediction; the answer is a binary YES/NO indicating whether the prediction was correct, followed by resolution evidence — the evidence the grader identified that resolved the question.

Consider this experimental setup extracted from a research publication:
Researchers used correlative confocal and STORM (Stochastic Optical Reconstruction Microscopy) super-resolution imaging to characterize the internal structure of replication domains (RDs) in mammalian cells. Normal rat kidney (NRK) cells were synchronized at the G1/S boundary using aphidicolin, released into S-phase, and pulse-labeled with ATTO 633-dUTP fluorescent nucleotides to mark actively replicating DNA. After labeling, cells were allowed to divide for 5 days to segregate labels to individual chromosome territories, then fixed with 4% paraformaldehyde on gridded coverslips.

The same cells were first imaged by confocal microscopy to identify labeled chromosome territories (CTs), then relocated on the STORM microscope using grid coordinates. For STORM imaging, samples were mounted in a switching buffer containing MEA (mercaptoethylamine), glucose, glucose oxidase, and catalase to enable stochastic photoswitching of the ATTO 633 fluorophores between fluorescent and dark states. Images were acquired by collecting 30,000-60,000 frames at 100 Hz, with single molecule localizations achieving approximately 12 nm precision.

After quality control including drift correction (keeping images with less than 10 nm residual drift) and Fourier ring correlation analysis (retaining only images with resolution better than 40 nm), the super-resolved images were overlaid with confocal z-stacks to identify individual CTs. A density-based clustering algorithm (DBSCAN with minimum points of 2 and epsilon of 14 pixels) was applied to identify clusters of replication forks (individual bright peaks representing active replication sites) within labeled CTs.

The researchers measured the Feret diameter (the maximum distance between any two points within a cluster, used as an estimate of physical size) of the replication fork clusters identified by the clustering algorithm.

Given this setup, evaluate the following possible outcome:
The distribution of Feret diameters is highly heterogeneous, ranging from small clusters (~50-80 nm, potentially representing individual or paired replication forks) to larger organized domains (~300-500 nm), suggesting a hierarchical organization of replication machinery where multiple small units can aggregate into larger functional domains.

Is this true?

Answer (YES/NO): NO